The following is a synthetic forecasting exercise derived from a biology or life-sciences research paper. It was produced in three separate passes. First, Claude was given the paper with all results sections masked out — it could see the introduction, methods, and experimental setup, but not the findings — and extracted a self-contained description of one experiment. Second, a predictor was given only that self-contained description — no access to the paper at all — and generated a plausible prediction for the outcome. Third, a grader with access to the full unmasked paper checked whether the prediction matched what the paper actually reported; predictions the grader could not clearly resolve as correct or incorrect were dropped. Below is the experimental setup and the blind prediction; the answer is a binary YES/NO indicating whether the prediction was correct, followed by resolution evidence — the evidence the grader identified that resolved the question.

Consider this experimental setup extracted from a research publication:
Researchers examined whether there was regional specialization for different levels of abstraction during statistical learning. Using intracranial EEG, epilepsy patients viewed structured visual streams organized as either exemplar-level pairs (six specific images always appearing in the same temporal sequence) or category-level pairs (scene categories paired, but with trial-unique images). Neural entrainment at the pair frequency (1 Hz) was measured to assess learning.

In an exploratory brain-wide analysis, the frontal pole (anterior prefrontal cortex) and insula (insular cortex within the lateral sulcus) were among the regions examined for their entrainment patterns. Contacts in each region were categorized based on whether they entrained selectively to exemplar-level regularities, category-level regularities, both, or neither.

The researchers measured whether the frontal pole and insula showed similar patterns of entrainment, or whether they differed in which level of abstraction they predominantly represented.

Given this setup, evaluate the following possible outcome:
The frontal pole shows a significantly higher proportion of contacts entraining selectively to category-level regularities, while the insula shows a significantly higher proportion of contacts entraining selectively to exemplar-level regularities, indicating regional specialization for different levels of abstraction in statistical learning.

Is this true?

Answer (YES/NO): NO